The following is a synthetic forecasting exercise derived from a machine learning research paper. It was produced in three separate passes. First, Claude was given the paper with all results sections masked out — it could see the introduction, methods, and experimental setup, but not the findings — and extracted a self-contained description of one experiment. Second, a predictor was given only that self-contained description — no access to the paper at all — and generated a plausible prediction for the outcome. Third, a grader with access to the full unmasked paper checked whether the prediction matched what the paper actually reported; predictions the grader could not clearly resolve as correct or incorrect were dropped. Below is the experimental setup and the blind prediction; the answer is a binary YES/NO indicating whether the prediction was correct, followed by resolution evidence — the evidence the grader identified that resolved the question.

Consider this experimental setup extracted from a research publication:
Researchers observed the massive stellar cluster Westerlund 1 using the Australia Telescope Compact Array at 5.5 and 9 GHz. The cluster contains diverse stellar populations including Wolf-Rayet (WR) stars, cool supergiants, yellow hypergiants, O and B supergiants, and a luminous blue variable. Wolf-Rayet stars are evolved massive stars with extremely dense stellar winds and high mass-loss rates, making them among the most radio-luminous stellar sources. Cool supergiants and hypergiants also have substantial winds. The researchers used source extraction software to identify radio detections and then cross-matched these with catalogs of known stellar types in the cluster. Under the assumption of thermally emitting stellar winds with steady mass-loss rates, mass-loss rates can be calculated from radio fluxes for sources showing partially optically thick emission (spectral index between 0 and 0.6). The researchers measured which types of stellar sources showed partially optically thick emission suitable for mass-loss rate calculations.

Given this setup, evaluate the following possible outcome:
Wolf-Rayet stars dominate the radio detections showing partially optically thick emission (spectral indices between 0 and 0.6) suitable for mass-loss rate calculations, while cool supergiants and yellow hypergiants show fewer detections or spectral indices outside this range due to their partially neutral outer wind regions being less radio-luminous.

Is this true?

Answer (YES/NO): NO